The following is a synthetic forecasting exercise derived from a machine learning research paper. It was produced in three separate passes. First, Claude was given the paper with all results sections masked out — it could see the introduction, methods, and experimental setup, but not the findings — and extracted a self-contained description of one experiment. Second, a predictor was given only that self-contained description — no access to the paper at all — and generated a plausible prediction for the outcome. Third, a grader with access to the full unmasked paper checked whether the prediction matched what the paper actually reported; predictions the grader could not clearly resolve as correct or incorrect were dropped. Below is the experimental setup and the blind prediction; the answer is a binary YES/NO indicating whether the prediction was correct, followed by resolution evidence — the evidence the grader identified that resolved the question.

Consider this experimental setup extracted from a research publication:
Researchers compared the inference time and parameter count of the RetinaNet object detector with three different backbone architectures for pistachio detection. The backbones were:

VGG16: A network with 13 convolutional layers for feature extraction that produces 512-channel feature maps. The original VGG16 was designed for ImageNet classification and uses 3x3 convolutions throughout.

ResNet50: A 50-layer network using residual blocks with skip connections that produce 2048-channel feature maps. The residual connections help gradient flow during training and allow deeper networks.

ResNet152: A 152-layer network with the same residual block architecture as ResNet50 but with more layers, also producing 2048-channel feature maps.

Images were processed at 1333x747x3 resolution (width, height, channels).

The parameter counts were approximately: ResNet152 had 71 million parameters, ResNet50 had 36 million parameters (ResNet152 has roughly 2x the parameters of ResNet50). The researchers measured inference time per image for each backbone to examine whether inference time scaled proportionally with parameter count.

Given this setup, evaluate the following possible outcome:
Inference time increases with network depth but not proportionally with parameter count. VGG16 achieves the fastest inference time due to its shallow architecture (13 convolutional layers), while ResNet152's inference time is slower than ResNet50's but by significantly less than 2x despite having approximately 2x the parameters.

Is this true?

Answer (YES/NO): YES